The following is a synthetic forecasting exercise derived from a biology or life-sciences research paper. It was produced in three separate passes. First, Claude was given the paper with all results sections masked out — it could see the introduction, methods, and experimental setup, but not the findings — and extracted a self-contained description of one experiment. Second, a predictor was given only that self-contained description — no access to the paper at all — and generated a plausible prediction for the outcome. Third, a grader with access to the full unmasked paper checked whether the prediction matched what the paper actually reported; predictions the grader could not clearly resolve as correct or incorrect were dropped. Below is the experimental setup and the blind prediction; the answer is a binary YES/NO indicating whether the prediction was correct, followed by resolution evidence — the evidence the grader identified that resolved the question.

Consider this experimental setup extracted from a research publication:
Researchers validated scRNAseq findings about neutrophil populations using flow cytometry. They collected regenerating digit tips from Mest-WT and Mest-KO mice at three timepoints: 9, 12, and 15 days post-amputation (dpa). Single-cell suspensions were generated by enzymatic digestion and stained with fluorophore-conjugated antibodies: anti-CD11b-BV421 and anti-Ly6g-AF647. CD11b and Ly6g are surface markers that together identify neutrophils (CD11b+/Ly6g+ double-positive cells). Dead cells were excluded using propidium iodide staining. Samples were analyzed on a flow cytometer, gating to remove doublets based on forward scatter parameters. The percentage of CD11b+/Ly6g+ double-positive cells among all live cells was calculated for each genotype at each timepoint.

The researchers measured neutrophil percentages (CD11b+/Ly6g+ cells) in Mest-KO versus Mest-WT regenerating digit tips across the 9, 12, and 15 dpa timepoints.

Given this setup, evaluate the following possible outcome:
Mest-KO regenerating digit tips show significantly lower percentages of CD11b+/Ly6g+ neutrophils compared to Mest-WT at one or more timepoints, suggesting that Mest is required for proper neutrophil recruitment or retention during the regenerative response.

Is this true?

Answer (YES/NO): YES